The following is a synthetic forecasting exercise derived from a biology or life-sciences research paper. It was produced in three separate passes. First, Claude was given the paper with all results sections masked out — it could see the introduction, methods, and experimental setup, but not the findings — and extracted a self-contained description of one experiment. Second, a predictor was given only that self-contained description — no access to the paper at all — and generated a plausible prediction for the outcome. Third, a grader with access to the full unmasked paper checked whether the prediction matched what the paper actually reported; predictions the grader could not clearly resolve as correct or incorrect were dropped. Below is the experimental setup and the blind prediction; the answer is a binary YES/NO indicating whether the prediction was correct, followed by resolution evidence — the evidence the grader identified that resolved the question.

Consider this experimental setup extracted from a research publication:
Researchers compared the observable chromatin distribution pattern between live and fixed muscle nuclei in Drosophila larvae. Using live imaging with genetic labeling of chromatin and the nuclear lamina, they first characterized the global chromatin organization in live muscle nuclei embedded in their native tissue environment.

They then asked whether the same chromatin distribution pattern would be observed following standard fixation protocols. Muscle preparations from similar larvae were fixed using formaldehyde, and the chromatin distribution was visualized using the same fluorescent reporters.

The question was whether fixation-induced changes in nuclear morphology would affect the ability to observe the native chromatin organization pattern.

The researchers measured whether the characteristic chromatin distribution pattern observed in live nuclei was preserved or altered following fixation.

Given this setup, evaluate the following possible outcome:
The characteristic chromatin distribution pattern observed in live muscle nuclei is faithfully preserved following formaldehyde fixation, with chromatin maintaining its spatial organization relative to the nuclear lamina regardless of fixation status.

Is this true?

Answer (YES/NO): NO